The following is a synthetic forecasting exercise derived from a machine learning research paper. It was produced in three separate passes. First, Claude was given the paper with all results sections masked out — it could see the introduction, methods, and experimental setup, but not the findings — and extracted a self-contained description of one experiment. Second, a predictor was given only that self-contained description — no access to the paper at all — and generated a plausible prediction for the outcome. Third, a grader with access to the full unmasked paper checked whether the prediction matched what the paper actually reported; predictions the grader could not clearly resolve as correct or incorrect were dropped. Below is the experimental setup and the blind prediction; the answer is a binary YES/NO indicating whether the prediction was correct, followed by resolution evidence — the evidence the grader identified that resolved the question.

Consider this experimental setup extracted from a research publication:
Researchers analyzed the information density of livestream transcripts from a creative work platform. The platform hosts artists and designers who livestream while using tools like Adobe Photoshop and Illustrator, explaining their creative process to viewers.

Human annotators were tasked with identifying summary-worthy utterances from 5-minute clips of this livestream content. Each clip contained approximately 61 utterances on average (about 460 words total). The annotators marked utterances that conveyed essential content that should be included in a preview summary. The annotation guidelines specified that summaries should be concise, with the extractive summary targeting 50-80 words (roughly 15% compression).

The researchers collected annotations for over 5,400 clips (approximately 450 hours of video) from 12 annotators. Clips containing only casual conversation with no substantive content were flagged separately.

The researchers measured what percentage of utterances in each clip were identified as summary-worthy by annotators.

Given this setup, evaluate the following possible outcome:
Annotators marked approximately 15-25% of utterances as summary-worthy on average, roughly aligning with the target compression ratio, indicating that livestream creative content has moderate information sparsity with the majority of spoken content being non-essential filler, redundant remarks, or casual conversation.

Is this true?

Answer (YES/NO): NO